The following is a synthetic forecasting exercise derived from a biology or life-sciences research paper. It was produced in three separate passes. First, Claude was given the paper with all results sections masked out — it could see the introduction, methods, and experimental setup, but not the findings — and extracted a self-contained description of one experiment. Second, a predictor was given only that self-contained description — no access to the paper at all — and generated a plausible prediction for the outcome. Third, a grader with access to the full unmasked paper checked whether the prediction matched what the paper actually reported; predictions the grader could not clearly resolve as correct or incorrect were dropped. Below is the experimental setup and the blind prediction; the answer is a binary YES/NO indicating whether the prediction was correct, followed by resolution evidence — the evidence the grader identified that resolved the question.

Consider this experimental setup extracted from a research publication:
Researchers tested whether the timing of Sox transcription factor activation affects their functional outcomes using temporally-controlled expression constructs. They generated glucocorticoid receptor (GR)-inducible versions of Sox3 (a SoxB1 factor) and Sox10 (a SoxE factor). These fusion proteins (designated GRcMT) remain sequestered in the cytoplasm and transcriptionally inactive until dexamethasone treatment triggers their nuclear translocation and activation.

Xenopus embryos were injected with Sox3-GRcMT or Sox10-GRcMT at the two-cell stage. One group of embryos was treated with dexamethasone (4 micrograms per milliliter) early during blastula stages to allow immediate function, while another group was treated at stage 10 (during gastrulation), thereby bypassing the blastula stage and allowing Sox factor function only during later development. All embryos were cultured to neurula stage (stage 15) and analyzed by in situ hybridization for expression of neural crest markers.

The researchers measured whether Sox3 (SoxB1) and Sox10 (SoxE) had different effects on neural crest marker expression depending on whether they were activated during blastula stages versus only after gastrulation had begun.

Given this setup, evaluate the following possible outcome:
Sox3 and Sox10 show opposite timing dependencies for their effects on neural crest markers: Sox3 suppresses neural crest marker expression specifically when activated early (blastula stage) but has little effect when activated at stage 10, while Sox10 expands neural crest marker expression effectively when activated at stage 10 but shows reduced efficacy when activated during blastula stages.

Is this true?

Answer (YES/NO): NO